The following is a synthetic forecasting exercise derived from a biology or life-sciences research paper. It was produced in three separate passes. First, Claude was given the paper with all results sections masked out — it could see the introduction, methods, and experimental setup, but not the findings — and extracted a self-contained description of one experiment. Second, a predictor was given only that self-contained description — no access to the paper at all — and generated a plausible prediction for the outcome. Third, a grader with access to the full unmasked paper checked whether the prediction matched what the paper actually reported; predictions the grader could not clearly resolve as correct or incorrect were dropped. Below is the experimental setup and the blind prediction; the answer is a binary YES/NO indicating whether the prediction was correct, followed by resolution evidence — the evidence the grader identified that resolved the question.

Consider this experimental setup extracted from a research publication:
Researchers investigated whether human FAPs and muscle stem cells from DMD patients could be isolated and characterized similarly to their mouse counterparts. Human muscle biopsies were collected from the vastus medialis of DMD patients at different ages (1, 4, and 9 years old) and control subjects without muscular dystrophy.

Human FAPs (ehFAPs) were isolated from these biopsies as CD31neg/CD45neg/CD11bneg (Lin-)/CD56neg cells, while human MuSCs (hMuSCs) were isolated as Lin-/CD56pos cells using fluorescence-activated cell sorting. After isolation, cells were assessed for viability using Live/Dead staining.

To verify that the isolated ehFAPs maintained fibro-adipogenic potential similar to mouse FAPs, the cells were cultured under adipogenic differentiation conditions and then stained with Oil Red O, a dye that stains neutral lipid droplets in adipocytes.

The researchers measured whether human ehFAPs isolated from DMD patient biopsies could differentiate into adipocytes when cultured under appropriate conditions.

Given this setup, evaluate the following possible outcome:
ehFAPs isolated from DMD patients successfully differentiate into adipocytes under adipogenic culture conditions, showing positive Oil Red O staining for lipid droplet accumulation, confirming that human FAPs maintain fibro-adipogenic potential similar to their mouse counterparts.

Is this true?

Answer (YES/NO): YES